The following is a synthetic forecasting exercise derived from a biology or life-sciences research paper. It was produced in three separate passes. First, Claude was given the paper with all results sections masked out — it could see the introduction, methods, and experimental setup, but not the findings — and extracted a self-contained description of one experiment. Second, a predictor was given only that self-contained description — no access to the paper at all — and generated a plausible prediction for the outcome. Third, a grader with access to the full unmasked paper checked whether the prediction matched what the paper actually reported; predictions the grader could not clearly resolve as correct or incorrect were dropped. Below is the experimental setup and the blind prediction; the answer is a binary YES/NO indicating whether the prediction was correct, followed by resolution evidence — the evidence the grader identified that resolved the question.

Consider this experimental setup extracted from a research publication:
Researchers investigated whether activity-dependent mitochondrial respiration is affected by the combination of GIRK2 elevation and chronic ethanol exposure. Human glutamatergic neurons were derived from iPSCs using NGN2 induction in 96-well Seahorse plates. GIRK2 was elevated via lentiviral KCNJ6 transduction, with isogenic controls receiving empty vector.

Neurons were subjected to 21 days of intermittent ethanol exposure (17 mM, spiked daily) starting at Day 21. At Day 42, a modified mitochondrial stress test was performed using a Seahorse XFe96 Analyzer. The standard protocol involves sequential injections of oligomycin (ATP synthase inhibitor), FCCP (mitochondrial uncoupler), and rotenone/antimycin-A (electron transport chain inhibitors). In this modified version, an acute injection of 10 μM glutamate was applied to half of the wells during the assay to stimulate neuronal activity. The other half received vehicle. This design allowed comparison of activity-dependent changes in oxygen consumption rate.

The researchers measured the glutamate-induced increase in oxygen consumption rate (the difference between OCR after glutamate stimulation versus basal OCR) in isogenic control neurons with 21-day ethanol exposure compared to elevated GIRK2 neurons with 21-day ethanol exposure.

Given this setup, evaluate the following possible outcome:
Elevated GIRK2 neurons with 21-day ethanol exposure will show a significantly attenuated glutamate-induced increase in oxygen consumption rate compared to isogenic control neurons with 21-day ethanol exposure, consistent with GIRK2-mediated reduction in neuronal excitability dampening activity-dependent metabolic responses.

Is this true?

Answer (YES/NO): NO